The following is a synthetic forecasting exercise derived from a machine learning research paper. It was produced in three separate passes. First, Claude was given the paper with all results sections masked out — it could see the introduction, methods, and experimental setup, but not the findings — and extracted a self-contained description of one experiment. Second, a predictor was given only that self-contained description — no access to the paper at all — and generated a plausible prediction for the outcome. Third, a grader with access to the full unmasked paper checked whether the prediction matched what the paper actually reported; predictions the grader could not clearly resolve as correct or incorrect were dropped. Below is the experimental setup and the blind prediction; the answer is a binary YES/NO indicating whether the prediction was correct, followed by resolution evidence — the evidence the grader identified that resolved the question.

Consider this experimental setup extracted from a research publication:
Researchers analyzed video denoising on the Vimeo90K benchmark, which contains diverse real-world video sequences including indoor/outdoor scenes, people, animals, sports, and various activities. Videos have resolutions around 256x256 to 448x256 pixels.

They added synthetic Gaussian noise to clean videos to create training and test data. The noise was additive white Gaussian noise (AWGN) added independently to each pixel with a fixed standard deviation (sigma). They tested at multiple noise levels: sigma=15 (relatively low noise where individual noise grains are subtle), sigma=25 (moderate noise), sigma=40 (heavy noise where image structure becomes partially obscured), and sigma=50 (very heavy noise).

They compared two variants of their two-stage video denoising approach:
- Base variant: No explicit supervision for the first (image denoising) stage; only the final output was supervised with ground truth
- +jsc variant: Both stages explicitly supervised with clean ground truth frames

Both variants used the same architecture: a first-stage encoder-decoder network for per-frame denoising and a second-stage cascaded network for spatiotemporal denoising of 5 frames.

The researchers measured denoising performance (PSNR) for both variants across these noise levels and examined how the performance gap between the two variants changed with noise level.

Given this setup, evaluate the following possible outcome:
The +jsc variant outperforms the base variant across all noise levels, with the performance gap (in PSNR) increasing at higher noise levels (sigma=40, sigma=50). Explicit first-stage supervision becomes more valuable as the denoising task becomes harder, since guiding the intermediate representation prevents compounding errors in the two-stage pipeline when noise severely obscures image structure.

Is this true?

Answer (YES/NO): NO